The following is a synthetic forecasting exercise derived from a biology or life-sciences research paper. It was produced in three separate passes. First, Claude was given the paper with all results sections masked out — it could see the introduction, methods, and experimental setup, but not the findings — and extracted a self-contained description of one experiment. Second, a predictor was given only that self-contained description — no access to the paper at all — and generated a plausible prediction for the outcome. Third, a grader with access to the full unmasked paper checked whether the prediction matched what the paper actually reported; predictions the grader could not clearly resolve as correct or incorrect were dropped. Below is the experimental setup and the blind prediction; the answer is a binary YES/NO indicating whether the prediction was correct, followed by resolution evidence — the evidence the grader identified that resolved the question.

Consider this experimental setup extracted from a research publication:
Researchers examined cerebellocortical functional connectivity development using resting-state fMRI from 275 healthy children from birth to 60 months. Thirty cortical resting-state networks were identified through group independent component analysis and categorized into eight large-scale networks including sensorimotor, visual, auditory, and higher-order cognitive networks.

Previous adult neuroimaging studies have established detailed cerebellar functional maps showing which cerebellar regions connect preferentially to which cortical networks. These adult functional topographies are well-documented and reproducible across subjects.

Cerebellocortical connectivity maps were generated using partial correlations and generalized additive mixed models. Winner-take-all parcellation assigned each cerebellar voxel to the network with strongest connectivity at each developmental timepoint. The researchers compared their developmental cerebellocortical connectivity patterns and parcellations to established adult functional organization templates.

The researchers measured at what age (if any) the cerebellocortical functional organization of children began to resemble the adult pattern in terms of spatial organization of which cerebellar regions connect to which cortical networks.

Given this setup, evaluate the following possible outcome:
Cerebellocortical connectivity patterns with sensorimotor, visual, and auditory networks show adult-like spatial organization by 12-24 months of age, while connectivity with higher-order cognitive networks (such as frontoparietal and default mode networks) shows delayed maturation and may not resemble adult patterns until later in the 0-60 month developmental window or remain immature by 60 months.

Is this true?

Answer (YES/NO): NO